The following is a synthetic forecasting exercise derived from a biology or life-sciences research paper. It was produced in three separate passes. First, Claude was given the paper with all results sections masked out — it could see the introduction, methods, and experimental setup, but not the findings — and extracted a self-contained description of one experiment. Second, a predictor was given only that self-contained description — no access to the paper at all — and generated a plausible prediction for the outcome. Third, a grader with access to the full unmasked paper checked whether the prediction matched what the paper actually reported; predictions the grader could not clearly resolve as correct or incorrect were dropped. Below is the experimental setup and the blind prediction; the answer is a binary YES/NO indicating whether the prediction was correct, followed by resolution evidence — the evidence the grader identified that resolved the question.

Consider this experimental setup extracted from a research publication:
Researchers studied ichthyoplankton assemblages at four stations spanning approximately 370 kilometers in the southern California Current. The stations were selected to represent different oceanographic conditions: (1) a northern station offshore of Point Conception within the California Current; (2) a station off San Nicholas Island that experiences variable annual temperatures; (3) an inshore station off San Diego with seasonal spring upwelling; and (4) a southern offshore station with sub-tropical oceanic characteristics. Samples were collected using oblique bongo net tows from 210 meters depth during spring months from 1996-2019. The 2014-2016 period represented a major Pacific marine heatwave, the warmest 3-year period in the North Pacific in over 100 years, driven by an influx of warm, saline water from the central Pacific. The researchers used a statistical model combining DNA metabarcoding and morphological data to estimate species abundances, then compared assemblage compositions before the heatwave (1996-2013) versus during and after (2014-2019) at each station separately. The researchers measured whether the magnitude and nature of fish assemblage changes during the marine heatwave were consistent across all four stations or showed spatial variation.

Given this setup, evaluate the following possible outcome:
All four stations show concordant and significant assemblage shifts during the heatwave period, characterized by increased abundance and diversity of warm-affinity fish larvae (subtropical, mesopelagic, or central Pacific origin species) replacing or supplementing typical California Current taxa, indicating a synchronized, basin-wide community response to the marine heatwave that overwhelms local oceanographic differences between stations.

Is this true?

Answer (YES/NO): YES